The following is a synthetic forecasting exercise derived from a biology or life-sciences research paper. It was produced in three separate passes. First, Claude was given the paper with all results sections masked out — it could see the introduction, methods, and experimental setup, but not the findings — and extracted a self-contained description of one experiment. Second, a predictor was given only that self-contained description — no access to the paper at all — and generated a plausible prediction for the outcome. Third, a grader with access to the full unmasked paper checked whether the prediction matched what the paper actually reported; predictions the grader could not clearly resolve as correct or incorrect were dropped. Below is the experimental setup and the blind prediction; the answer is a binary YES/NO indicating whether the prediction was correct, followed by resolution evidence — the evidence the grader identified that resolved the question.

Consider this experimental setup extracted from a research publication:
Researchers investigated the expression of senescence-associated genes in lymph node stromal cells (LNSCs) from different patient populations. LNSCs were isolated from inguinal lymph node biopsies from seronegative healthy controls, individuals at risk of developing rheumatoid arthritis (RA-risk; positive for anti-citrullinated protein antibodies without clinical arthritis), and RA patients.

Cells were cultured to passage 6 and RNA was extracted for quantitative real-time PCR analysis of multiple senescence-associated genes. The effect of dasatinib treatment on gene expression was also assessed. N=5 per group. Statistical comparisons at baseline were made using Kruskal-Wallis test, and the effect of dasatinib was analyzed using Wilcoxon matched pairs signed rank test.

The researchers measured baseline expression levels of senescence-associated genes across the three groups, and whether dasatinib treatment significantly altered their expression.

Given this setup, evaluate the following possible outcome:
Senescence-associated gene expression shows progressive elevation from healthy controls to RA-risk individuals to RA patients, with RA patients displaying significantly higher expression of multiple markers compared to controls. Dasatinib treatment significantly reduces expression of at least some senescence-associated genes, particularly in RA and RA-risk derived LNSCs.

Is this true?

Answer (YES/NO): NO